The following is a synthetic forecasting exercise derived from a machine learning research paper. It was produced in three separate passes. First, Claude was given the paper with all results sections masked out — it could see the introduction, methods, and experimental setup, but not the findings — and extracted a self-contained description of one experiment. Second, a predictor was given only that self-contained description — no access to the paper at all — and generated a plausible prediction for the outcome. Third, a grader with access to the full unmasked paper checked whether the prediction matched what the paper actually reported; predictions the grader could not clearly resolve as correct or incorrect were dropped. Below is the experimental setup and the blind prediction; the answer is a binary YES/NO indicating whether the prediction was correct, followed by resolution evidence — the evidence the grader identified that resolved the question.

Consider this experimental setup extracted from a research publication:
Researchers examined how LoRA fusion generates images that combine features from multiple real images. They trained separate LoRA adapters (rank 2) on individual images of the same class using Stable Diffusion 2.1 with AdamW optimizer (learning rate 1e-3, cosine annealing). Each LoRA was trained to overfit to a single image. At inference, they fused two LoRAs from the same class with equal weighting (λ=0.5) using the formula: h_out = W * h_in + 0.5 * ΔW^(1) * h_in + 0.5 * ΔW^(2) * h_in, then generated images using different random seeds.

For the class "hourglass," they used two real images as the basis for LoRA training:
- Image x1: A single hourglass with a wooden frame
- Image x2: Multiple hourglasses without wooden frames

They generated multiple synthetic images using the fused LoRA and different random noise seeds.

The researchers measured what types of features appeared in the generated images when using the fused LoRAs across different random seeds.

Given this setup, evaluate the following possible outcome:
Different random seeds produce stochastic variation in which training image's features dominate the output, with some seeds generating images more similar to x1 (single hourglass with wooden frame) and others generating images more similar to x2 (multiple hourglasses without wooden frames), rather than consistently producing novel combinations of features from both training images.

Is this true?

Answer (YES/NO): NO